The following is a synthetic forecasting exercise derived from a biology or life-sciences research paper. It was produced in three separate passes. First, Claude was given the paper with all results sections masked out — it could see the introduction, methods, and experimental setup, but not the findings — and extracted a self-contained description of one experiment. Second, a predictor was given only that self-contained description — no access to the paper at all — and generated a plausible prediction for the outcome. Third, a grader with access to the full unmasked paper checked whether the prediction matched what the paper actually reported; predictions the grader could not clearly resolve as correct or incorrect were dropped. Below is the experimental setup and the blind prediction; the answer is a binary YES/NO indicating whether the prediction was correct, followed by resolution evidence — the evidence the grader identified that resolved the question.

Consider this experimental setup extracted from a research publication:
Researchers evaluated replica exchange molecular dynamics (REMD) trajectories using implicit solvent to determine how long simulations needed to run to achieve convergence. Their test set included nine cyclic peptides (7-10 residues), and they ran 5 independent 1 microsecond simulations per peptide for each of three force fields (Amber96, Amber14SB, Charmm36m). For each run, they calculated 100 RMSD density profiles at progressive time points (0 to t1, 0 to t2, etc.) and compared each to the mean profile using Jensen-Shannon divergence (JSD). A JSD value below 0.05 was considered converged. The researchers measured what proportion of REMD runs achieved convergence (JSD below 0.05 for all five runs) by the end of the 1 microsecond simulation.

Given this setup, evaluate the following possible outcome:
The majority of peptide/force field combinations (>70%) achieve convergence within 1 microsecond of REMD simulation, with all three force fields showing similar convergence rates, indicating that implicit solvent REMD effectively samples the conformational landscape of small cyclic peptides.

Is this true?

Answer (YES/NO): NO